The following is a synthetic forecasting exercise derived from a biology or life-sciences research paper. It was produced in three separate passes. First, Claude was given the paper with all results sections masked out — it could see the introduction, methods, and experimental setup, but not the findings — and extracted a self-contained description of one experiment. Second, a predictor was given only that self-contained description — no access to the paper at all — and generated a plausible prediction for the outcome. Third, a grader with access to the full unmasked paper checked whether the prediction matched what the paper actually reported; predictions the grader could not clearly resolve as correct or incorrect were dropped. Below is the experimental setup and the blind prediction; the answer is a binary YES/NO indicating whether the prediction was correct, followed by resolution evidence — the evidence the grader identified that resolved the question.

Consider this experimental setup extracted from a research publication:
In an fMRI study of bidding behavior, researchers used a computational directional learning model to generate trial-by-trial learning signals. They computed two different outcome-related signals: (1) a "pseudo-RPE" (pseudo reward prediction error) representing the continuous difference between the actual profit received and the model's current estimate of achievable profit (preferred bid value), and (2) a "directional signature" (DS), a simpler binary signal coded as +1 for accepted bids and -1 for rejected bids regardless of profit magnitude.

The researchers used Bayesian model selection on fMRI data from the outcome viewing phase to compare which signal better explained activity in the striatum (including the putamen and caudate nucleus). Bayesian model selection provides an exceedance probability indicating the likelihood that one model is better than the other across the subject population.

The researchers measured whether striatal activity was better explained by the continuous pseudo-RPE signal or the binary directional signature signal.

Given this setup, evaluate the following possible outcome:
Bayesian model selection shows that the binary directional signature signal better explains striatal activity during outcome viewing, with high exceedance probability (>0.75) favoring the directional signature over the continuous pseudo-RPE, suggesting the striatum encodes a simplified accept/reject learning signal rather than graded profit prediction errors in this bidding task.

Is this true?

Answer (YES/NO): YES